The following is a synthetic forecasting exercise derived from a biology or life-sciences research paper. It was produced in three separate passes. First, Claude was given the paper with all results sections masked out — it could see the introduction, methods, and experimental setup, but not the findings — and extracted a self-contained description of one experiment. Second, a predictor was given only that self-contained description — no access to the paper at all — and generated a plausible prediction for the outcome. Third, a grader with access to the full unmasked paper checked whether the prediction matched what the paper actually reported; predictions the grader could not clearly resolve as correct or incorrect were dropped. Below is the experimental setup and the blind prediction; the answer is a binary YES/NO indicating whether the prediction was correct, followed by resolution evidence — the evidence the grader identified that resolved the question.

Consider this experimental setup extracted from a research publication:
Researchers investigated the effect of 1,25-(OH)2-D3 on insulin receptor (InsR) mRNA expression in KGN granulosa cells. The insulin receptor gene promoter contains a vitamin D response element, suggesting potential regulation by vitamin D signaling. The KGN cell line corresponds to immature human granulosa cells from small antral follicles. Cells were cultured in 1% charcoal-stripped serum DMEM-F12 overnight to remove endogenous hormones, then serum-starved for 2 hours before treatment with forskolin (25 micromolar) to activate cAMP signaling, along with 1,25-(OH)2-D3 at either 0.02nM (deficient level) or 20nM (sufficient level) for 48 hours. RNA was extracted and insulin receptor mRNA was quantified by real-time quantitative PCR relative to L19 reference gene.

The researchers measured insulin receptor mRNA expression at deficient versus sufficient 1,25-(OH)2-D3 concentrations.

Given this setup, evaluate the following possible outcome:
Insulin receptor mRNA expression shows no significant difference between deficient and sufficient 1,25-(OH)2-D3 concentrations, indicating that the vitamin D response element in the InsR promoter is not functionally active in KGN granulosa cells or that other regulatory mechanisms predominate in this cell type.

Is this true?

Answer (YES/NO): YES